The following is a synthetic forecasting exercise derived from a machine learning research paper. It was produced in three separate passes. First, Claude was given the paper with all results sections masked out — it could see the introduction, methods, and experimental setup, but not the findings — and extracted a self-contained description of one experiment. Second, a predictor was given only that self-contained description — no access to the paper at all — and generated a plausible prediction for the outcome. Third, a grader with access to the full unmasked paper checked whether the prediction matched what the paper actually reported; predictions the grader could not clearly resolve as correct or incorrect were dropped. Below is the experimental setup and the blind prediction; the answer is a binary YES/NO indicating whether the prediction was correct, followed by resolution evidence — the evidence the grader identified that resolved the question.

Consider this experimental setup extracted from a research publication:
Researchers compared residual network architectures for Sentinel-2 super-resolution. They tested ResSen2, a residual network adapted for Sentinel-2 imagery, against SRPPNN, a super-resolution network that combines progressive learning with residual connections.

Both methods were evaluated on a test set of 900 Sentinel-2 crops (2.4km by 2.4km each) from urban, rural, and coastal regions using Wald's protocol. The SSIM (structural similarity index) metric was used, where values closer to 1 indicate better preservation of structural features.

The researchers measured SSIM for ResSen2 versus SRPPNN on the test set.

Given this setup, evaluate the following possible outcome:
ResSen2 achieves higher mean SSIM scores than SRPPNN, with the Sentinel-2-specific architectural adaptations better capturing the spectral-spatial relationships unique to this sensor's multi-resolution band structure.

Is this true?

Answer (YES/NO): NO